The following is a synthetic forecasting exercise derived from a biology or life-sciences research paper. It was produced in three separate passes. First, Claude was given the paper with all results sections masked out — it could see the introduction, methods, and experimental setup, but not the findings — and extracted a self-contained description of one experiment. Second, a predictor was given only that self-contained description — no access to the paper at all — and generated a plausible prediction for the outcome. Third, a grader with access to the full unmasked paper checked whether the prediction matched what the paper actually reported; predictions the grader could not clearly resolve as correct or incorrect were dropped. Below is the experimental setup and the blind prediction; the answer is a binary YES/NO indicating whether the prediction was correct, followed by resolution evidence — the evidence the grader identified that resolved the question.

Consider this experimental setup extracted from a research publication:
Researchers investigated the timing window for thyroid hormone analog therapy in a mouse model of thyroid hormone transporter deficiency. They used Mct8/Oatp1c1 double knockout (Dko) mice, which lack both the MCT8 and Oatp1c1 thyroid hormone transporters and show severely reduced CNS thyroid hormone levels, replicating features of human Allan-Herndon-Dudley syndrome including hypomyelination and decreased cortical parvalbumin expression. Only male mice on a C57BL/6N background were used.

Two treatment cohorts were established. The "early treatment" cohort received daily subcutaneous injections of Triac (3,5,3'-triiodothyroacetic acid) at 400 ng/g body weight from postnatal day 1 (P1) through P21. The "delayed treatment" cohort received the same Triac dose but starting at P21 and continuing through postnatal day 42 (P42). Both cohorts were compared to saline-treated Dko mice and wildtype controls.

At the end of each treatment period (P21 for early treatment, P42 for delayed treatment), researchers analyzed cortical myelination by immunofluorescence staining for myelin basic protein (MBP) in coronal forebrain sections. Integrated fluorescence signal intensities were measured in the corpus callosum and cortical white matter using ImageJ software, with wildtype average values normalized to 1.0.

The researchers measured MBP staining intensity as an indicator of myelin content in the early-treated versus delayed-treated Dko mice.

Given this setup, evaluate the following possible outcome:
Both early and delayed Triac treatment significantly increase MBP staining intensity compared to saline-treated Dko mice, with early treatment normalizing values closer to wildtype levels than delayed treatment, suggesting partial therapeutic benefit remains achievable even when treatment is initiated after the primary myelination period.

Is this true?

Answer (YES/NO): NO